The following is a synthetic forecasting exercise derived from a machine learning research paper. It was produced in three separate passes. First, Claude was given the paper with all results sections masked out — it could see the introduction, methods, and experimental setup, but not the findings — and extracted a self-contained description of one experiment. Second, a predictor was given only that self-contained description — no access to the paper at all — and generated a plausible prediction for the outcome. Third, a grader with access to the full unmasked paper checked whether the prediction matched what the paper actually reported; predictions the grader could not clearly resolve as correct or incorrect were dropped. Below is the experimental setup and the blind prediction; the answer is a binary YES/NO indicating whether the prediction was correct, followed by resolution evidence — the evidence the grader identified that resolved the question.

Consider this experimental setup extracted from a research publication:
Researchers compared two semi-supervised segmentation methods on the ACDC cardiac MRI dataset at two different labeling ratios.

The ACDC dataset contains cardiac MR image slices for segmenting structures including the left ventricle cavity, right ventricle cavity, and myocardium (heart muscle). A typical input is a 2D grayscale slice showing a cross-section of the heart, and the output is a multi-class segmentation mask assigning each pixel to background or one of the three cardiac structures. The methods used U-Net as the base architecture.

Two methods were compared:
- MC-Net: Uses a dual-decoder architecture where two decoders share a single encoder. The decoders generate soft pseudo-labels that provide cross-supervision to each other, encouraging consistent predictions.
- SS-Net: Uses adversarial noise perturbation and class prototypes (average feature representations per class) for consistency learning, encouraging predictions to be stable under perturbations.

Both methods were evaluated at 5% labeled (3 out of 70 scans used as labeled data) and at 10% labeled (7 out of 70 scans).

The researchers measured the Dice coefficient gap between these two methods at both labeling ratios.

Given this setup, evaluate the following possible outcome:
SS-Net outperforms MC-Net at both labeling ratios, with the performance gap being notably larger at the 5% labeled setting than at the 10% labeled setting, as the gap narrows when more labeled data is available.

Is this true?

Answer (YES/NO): YES